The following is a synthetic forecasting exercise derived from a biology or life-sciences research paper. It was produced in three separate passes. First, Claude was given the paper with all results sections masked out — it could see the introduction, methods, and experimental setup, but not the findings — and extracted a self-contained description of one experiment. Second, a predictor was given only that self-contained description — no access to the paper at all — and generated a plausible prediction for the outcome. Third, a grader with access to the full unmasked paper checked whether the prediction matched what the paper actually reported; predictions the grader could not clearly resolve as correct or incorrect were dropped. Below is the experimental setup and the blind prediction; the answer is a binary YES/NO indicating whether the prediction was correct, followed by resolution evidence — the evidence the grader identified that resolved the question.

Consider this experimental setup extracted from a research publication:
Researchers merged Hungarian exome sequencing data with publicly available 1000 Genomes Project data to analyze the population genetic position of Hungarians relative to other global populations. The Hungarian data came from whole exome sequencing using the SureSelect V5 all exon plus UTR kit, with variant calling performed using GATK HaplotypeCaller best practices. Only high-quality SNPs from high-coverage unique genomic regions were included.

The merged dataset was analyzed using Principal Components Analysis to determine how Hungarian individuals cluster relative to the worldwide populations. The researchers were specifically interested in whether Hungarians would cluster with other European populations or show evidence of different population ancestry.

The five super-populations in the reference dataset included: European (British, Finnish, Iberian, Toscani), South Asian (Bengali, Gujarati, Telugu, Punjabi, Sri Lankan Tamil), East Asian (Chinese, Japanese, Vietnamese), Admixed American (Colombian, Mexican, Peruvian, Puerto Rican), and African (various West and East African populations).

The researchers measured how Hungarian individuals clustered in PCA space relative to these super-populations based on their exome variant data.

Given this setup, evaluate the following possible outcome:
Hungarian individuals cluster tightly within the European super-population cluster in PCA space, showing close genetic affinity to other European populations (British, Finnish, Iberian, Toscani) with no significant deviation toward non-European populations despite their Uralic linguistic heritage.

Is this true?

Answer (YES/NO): NO